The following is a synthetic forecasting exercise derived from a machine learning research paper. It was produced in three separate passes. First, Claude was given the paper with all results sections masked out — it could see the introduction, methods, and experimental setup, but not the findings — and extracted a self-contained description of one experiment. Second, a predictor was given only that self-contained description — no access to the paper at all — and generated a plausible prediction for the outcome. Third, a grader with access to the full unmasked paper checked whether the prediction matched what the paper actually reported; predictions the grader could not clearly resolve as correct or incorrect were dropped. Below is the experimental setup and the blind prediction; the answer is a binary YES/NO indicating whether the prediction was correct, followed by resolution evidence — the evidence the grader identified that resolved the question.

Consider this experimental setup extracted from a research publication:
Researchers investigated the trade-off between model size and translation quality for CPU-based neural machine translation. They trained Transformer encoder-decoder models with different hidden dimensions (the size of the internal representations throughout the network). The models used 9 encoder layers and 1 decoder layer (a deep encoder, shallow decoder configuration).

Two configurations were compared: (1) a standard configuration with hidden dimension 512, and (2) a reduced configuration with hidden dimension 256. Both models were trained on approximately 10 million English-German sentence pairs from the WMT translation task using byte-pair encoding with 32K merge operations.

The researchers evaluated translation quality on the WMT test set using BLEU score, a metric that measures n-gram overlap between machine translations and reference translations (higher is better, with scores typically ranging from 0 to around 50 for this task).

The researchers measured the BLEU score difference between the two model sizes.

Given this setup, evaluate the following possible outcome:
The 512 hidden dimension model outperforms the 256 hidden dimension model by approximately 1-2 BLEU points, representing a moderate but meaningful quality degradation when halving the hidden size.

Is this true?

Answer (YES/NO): NO